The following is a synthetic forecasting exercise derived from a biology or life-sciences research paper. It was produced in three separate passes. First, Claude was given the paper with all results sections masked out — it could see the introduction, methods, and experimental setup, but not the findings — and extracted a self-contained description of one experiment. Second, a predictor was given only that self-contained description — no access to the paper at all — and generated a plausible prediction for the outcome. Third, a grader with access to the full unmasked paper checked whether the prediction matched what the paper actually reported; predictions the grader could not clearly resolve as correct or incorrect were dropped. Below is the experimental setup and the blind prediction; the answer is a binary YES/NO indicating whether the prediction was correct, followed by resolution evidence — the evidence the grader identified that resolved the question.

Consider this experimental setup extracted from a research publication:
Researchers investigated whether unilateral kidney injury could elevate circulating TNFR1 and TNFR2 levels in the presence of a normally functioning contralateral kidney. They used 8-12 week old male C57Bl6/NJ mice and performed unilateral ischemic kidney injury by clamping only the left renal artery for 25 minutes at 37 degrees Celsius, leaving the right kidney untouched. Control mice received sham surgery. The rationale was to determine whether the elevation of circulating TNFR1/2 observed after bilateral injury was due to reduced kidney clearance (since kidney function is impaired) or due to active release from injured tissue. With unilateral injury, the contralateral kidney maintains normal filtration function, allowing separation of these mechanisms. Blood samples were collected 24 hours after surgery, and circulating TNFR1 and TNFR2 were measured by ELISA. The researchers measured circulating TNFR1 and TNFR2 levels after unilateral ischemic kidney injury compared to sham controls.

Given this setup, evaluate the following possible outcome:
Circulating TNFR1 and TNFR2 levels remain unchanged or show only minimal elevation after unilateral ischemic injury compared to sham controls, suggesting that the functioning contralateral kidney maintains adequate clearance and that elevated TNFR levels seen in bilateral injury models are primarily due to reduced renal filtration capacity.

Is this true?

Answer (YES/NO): NO